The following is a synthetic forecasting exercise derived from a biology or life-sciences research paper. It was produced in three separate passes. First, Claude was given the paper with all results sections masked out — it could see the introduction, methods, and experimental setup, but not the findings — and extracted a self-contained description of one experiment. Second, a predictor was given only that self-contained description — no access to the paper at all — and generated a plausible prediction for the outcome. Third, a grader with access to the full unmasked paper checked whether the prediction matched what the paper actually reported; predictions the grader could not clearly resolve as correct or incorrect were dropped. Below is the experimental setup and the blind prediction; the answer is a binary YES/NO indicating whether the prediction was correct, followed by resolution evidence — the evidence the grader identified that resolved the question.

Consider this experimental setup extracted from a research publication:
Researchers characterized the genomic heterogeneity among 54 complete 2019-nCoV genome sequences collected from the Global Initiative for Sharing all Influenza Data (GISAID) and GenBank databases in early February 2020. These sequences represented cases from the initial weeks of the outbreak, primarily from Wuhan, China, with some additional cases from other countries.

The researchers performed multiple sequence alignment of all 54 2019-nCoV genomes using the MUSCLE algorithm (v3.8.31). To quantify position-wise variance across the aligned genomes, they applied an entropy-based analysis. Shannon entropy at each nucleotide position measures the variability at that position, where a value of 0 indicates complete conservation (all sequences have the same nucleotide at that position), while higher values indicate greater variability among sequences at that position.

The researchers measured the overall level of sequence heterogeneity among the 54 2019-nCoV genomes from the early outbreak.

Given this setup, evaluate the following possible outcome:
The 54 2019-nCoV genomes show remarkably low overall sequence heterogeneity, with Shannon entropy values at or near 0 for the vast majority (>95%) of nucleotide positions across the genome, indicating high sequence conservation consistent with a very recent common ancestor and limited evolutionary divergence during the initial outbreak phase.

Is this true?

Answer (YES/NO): YES